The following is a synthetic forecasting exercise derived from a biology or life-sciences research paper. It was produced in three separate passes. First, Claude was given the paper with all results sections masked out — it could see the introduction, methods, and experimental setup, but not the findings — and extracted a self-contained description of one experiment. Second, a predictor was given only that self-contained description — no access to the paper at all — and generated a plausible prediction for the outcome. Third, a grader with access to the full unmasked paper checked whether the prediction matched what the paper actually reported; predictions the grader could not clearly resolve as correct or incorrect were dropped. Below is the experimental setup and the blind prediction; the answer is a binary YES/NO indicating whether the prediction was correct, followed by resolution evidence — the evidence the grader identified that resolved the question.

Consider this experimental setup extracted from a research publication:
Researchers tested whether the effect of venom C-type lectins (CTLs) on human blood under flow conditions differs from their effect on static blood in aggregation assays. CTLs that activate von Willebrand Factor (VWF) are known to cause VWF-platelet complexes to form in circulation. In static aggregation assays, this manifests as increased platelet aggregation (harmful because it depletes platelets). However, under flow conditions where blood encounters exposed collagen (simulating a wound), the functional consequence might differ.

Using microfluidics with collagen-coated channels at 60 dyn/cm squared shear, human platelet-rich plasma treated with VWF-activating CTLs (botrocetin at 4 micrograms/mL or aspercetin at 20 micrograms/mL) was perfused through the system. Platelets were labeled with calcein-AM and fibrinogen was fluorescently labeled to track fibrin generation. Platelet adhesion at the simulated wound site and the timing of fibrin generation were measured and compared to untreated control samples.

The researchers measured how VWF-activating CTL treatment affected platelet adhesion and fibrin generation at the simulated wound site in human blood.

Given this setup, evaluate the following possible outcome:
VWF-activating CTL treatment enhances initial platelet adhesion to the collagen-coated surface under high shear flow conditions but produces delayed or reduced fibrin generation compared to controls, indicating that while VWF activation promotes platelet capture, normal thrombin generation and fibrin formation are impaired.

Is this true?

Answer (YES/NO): NO